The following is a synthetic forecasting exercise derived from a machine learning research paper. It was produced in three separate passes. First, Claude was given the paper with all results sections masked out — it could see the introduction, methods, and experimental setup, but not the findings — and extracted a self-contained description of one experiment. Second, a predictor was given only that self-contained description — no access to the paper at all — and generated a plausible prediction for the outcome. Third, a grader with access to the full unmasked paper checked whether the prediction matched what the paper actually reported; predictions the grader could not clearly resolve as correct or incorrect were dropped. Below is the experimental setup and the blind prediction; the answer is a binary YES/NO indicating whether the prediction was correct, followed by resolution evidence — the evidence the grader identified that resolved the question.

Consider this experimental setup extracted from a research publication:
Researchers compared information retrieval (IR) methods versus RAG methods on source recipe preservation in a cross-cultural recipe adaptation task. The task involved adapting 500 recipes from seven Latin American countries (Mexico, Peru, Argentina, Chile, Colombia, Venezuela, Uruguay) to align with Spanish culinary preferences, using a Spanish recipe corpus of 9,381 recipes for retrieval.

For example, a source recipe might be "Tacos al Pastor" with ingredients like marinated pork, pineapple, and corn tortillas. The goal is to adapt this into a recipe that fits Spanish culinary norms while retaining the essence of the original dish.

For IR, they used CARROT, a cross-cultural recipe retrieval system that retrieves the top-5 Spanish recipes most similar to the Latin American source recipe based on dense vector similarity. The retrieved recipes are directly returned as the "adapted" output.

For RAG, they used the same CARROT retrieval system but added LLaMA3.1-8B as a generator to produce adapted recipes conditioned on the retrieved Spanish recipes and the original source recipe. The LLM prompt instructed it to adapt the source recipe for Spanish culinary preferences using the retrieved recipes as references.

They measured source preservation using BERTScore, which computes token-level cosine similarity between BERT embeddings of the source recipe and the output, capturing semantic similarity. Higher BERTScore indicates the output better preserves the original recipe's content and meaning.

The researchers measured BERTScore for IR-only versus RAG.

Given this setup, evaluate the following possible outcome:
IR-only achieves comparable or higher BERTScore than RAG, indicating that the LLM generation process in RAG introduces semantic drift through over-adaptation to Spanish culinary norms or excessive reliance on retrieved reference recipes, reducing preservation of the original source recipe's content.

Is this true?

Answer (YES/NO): NO